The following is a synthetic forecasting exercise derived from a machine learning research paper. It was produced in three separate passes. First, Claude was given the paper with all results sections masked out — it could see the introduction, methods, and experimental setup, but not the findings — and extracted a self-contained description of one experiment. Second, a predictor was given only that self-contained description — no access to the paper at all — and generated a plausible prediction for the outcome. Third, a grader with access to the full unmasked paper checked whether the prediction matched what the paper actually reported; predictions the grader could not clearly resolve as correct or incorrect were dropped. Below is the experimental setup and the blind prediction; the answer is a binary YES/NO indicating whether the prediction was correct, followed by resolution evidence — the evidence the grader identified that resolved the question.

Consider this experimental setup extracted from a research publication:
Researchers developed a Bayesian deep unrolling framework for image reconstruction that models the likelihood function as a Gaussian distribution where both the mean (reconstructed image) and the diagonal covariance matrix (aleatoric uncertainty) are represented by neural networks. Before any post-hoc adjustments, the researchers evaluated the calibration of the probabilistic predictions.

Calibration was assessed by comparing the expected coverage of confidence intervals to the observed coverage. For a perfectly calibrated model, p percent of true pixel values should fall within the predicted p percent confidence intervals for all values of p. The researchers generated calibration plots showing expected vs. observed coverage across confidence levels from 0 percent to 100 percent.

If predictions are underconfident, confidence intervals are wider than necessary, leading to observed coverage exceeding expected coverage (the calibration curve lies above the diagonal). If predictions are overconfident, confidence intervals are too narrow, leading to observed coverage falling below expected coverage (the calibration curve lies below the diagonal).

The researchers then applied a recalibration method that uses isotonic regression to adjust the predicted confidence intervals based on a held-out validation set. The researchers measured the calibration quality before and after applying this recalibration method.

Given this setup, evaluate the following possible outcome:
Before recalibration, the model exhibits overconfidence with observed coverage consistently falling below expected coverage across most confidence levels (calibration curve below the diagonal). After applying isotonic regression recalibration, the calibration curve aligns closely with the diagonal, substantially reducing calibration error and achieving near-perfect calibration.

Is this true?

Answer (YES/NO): NO